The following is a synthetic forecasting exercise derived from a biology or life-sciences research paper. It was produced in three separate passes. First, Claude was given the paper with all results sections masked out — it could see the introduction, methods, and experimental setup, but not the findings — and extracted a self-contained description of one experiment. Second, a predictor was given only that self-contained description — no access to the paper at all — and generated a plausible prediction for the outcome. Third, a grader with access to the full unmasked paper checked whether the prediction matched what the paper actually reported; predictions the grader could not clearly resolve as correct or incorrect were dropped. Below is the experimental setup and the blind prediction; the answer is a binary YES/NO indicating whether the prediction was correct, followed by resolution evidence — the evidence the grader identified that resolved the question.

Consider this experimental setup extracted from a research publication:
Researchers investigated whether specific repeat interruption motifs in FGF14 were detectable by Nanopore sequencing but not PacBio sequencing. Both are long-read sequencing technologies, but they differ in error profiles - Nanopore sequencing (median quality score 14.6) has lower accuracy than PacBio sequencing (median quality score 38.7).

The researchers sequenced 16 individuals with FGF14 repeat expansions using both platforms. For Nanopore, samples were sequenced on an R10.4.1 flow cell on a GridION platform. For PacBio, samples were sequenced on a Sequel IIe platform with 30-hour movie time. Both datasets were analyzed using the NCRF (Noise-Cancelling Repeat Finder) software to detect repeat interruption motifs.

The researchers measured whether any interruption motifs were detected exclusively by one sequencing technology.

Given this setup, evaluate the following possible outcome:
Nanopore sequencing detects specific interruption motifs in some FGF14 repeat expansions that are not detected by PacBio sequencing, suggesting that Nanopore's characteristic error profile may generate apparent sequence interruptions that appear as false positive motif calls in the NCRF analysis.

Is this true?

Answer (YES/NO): NO